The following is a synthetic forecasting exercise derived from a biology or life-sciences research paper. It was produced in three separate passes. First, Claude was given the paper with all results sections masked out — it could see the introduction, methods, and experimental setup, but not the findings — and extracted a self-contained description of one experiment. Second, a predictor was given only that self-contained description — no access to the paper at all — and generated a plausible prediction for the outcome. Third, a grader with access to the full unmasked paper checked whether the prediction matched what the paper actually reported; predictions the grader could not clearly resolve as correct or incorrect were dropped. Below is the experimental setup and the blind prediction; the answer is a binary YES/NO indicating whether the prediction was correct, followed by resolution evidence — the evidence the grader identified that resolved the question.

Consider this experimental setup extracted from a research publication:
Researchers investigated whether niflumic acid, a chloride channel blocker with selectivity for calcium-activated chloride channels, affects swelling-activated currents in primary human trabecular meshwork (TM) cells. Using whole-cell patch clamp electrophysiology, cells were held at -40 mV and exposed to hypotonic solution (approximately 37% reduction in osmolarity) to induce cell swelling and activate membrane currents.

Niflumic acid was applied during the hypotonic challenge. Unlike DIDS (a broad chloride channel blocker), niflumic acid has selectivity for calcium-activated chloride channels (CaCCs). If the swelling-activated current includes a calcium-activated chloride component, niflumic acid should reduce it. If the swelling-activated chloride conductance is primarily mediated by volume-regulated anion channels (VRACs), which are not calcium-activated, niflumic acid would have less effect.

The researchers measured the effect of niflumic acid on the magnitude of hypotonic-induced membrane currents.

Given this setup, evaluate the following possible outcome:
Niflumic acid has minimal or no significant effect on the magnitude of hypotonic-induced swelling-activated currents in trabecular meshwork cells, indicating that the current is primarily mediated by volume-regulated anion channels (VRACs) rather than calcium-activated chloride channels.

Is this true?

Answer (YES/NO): NO